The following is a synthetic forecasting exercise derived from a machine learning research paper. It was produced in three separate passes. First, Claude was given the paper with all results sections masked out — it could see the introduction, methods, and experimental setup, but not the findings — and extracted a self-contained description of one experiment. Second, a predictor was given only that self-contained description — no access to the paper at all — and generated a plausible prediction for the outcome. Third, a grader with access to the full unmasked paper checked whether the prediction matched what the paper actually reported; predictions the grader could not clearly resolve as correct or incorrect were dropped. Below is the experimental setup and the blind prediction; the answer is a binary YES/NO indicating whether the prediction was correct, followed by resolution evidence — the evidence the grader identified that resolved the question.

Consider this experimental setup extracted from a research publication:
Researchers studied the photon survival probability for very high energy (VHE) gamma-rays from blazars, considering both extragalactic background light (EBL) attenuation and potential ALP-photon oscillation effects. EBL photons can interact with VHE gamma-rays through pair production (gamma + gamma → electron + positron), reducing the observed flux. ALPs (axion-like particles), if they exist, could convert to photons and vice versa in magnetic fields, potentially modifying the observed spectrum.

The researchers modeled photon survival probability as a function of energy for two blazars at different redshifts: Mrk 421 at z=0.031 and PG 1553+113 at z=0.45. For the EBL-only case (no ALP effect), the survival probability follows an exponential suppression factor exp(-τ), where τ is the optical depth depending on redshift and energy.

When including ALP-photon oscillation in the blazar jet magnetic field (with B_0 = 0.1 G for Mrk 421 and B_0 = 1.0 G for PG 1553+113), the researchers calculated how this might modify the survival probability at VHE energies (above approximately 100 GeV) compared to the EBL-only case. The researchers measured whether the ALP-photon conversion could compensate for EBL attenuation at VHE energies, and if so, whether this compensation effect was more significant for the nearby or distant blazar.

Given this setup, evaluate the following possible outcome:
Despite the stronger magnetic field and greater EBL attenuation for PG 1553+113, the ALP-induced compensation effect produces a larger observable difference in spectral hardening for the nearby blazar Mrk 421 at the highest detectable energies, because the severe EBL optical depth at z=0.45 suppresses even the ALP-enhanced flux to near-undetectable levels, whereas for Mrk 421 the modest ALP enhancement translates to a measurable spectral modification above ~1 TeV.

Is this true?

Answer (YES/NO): NO